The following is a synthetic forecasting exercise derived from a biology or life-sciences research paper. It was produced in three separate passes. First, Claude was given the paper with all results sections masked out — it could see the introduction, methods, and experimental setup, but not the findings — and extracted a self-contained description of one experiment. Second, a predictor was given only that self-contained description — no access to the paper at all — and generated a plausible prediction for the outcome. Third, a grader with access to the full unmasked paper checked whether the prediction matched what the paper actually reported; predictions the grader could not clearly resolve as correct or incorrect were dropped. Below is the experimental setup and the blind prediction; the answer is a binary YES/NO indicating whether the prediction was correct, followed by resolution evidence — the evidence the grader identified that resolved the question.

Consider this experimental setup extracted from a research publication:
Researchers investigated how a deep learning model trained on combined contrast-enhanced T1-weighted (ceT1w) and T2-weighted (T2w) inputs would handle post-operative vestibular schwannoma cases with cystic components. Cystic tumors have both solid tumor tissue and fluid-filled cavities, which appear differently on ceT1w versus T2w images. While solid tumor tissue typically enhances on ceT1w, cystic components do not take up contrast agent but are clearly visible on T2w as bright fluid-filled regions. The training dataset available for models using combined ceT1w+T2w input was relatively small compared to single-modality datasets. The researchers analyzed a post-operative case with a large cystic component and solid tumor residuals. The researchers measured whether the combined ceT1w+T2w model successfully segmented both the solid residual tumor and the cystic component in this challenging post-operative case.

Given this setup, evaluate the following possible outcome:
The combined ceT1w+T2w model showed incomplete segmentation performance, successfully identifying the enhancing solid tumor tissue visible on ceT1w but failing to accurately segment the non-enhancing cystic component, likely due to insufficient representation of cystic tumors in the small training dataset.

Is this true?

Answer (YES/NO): YES